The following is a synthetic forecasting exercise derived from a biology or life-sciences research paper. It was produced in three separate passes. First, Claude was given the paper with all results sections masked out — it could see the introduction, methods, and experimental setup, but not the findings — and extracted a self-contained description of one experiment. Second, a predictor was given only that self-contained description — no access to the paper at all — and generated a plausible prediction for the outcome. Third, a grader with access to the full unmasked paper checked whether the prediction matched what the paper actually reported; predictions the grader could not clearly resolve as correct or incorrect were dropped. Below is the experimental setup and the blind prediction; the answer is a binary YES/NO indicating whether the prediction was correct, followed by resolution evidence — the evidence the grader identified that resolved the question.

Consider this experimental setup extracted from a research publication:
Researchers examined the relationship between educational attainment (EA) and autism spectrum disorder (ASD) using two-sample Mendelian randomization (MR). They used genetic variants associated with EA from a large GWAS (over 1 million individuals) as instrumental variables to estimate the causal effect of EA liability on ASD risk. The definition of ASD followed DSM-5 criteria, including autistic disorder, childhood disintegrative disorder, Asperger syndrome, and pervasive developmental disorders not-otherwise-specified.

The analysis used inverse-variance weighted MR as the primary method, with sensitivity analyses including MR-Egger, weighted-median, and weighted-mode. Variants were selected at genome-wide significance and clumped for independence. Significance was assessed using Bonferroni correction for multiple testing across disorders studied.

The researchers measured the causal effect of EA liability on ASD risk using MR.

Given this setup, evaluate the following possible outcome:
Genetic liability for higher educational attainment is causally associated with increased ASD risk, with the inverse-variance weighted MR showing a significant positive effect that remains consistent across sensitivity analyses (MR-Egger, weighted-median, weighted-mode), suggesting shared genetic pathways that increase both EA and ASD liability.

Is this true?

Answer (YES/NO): YES